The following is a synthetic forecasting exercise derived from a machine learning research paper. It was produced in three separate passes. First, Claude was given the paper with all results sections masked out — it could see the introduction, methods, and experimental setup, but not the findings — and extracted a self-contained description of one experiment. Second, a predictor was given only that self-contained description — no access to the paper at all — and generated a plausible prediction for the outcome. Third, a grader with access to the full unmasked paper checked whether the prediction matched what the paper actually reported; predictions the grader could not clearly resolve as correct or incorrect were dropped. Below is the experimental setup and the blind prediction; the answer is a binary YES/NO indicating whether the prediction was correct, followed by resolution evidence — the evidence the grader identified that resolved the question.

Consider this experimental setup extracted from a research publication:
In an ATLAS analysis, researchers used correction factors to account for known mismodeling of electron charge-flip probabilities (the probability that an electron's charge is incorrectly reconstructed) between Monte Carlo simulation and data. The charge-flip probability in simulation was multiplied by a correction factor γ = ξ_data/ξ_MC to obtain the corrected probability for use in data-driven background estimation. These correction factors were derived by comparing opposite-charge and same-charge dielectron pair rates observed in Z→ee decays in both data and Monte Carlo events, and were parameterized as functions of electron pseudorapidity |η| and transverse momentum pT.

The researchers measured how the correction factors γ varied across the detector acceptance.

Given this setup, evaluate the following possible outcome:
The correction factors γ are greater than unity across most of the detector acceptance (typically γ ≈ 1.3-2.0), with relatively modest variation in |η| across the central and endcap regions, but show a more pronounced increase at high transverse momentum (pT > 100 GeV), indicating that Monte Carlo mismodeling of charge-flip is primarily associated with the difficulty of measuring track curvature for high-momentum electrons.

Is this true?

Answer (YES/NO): NO